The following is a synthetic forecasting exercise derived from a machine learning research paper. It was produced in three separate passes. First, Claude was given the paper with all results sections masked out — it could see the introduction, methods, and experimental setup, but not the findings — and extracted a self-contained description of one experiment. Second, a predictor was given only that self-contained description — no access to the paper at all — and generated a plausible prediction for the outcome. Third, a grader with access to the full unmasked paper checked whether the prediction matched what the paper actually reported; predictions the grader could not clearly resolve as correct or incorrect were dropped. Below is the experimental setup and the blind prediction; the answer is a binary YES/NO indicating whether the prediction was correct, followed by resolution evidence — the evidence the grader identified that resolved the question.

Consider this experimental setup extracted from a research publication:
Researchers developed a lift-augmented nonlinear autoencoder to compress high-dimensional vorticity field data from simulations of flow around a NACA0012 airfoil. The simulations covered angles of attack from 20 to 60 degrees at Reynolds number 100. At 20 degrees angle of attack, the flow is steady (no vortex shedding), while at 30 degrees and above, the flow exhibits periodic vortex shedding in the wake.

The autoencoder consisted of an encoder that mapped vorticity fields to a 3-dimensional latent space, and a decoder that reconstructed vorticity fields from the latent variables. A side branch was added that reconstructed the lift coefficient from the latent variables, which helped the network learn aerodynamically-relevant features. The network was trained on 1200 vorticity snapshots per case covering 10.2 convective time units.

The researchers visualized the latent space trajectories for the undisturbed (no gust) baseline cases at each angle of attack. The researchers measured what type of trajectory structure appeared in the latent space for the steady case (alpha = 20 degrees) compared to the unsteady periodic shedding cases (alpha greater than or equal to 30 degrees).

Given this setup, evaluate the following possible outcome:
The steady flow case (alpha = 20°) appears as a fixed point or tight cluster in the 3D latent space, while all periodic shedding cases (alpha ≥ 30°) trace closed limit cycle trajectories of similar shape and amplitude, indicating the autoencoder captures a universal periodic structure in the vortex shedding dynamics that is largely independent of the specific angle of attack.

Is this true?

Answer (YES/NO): NO